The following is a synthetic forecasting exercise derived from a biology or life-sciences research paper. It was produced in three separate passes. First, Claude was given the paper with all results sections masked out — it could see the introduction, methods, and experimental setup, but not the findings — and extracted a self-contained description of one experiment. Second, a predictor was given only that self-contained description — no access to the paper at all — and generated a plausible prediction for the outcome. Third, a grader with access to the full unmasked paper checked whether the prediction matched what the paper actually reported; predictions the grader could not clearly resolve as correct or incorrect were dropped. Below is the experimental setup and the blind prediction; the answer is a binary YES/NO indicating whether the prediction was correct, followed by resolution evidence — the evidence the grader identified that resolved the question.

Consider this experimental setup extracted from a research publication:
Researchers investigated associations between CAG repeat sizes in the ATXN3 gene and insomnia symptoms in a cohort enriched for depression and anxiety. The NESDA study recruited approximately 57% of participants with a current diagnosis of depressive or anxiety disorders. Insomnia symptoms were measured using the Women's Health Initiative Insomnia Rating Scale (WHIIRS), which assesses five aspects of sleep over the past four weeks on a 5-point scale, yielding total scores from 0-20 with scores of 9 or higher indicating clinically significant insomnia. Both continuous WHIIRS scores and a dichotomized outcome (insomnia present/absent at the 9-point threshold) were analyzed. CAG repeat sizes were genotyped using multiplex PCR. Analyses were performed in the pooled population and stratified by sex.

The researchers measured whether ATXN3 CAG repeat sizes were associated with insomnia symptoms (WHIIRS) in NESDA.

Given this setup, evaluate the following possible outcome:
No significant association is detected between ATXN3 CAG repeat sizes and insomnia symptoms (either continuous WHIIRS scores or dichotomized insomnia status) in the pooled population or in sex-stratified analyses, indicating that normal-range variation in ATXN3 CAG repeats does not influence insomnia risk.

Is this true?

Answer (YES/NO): YES